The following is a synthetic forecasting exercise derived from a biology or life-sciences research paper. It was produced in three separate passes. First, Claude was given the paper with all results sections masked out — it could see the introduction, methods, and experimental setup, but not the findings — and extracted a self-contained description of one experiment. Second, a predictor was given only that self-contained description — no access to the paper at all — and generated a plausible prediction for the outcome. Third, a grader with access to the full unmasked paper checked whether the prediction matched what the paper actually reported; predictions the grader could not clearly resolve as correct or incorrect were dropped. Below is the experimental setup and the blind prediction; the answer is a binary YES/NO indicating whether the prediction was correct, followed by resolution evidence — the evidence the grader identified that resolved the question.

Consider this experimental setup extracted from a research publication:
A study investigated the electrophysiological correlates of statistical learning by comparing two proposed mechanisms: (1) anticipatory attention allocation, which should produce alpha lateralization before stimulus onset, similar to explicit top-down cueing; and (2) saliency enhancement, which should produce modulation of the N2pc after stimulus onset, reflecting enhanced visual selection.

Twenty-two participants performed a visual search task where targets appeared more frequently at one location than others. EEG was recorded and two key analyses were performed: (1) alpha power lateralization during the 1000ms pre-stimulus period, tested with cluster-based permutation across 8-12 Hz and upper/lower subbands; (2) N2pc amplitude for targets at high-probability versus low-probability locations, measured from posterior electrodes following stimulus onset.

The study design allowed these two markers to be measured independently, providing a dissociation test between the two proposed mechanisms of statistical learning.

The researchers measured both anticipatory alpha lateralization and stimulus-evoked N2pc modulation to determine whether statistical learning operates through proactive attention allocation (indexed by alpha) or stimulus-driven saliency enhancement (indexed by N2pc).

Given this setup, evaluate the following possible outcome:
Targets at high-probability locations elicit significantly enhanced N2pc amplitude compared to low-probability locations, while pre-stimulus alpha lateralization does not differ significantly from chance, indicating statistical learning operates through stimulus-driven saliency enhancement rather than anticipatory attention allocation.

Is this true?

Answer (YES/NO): YES